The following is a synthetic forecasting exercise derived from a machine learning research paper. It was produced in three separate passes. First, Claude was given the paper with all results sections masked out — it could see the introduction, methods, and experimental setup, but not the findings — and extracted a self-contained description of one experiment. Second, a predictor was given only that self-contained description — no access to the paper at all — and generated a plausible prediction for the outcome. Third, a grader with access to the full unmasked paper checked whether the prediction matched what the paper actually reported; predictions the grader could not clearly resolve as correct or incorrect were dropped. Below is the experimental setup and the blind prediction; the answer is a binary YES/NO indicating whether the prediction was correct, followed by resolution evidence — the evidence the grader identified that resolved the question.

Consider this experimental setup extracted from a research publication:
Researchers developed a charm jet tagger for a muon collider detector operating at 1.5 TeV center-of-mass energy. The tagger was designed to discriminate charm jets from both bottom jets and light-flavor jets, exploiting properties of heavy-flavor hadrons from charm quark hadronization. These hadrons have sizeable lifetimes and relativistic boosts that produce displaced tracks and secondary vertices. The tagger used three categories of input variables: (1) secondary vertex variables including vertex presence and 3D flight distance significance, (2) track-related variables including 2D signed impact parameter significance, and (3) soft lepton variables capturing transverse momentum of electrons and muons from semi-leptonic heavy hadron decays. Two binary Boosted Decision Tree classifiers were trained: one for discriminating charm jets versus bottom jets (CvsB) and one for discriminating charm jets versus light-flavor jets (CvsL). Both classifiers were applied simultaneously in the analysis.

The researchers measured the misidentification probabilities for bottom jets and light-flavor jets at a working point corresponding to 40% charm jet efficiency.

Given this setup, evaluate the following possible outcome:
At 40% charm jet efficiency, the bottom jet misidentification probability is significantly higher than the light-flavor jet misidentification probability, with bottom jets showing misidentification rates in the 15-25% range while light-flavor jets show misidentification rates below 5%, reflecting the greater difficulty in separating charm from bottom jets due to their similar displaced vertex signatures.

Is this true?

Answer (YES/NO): NO